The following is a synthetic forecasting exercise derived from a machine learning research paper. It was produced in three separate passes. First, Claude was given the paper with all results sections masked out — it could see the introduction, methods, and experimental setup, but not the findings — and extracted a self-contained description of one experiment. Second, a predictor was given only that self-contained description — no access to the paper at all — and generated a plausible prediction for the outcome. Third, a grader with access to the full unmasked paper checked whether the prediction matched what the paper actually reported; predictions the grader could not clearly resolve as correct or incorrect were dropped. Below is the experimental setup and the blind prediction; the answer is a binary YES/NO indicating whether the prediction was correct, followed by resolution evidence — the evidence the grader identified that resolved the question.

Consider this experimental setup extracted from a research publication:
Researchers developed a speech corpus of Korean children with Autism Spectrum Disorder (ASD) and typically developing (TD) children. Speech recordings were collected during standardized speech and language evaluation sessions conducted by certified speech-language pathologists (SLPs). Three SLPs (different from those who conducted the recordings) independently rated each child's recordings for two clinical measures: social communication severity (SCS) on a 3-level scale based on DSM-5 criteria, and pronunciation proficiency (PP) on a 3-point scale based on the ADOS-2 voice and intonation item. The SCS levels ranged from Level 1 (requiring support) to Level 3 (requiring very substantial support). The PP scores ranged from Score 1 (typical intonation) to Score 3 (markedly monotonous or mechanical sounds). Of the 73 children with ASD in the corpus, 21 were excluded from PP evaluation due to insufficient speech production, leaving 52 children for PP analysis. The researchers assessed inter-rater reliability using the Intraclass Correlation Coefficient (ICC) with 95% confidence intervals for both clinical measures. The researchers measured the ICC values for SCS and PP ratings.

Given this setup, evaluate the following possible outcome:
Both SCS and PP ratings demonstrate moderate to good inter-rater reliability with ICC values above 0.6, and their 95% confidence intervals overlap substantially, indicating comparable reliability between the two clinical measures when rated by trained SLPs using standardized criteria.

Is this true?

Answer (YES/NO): YES